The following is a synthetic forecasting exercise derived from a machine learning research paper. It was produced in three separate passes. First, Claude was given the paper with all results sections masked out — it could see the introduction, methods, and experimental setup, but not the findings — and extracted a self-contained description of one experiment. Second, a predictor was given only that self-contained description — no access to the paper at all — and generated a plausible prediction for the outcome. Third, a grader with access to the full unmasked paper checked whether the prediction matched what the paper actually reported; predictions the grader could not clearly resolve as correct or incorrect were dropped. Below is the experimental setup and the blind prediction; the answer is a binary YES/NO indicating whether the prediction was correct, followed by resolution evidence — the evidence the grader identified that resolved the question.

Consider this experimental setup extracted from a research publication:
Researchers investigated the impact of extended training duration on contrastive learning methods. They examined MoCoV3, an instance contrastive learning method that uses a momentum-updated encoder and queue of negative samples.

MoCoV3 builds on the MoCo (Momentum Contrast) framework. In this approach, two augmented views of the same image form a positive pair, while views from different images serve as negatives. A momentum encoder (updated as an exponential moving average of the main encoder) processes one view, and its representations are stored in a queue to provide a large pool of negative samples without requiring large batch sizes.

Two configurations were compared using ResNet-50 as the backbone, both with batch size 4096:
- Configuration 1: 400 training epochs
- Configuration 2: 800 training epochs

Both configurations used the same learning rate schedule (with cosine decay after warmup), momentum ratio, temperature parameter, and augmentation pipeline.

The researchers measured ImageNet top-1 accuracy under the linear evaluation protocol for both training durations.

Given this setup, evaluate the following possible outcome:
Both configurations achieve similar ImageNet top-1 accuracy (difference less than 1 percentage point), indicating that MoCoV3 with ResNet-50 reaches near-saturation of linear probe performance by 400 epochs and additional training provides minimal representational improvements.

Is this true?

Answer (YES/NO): YES